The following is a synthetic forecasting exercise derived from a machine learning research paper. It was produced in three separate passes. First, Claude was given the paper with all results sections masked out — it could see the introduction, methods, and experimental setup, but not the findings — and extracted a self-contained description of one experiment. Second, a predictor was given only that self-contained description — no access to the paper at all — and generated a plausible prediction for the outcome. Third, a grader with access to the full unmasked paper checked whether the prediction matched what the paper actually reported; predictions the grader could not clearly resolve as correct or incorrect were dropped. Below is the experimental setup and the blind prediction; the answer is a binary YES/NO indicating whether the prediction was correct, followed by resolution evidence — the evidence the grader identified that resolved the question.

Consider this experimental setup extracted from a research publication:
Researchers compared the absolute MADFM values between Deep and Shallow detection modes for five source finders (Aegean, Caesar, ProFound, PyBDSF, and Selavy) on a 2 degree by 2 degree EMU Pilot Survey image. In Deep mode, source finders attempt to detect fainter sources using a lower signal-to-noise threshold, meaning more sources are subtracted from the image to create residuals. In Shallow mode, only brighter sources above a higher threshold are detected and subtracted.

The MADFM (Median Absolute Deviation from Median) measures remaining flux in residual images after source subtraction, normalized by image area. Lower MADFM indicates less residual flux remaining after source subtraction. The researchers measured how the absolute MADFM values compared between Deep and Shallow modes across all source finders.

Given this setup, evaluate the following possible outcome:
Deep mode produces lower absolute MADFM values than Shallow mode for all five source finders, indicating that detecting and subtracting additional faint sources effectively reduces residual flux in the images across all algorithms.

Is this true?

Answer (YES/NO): YES